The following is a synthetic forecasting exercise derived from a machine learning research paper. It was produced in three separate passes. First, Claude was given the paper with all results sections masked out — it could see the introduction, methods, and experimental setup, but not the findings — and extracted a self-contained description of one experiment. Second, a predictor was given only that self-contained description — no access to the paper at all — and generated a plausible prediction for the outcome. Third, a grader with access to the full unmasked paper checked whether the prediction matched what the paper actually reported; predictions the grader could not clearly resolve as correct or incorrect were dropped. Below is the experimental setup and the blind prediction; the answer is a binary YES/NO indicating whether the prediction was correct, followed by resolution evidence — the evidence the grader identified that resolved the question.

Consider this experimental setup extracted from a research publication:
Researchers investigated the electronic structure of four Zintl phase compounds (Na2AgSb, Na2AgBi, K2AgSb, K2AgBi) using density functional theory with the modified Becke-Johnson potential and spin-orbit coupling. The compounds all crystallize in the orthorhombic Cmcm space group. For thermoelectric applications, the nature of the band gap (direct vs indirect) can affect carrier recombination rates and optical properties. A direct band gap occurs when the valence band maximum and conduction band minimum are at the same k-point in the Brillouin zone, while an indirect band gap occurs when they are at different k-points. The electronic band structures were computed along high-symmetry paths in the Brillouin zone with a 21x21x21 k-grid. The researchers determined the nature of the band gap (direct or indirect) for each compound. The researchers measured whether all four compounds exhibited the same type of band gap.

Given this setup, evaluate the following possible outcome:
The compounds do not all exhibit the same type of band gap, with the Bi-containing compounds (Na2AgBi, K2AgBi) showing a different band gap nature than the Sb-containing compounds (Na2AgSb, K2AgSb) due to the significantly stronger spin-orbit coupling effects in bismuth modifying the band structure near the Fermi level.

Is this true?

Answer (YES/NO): NO